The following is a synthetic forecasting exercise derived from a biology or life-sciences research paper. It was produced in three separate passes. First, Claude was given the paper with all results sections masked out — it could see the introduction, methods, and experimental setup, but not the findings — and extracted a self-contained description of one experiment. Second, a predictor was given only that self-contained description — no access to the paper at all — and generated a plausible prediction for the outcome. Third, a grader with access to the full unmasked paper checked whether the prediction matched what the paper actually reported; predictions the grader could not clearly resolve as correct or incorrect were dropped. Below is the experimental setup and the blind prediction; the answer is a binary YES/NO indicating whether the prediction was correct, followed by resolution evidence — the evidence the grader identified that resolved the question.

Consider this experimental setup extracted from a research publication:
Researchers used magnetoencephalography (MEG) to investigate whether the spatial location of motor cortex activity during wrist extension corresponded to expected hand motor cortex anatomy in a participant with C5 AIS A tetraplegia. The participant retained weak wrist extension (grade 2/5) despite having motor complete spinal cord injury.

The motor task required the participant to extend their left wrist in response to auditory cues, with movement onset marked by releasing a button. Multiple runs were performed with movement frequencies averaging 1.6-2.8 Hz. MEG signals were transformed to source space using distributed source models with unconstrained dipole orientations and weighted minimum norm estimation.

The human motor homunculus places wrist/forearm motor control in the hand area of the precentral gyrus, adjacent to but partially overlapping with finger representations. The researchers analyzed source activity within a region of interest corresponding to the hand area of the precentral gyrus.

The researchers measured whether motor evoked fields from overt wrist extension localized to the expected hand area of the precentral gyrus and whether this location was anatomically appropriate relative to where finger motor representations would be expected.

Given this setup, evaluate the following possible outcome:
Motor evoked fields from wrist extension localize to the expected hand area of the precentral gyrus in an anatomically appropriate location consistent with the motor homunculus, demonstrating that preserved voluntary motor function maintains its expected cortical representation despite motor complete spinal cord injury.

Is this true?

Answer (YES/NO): YES